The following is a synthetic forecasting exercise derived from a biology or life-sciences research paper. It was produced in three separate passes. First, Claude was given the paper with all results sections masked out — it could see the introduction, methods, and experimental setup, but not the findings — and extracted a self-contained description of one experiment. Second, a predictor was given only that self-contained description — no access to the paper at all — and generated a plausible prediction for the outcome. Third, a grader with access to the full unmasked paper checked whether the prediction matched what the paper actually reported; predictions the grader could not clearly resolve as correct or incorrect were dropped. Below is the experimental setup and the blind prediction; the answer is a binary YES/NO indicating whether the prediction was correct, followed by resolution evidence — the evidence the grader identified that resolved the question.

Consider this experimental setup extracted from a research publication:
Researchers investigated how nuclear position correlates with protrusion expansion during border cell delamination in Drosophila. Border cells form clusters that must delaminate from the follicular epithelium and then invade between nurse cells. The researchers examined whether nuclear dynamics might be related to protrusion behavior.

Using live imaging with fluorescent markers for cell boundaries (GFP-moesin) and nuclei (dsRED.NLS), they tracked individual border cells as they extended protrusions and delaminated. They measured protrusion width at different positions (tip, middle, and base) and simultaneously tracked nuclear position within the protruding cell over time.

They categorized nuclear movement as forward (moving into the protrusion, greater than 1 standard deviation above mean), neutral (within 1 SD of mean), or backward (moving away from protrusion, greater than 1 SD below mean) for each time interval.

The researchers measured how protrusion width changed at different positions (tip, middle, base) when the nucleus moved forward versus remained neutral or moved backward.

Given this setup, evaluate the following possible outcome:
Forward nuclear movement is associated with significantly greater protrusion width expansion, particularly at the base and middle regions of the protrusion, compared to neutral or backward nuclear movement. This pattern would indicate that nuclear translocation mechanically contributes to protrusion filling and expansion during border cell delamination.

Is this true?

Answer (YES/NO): YES